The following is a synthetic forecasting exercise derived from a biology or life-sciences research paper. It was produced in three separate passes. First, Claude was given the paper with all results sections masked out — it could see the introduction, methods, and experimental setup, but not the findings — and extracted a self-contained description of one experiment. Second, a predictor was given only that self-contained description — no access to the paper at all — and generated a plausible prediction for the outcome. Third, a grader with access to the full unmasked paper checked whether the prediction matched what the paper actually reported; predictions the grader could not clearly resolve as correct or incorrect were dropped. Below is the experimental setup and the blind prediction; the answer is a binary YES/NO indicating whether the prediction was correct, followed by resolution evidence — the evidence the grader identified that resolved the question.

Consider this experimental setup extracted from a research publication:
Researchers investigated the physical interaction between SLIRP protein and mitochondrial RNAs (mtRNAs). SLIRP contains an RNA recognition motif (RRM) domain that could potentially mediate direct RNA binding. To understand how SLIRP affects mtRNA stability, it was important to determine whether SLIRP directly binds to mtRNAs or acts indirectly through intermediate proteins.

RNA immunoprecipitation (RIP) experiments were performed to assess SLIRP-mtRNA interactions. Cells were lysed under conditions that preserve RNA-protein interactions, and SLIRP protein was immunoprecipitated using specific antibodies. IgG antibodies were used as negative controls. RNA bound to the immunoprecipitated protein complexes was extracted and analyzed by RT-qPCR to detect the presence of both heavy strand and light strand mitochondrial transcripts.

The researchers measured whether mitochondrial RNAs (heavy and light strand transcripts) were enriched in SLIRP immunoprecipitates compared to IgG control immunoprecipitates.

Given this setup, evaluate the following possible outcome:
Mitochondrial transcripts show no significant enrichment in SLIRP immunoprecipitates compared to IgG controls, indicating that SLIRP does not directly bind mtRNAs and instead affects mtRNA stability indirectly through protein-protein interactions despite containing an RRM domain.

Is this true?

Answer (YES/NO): NO